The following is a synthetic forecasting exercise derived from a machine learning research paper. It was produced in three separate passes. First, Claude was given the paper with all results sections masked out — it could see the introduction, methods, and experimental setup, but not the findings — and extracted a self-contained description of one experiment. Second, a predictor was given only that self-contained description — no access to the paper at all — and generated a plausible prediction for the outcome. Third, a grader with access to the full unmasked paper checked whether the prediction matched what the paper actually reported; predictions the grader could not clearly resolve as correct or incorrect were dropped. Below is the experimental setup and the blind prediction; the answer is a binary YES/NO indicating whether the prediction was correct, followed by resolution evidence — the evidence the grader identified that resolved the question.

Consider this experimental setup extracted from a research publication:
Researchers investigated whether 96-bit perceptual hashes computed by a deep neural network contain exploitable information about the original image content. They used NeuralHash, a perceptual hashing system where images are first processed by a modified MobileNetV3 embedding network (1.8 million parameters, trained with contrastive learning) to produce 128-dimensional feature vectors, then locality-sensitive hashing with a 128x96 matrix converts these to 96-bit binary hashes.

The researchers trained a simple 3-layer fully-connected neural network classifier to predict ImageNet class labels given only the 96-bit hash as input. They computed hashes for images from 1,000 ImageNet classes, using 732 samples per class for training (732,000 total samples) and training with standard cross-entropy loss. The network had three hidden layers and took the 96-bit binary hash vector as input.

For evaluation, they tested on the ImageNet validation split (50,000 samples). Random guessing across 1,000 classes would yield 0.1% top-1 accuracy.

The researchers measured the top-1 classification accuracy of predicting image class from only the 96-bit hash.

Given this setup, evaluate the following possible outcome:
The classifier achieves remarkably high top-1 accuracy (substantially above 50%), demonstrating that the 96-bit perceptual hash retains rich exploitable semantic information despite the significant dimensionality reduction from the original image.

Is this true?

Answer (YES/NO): NO